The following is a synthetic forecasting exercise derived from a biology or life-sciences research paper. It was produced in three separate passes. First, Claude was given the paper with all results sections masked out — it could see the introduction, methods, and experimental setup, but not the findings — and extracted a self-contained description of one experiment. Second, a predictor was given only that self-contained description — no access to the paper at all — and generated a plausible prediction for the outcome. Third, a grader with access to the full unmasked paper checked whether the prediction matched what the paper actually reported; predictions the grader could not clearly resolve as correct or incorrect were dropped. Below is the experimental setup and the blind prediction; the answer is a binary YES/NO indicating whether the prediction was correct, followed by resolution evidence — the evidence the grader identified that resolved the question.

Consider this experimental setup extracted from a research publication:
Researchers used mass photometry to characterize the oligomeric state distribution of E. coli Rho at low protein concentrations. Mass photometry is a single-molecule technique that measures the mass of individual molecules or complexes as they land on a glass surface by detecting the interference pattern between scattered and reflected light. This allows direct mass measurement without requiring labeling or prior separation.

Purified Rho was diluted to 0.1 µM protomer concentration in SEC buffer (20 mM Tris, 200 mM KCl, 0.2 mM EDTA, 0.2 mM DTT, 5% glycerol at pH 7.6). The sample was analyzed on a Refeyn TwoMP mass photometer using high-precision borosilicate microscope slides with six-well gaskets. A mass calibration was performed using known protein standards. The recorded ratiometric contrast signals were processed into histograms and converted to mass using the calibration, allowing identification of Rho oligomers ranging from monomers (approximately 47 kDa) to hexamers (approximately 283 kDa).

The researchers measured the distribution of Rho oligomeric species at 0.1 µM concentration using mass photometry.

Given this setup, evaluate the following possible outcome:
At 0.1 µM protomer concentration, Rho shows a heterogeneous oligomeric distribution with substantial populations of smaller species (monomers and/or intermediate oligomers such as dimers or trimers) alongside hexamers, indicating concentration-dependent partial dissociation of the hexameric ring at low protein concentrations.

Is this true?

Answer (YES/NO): YES